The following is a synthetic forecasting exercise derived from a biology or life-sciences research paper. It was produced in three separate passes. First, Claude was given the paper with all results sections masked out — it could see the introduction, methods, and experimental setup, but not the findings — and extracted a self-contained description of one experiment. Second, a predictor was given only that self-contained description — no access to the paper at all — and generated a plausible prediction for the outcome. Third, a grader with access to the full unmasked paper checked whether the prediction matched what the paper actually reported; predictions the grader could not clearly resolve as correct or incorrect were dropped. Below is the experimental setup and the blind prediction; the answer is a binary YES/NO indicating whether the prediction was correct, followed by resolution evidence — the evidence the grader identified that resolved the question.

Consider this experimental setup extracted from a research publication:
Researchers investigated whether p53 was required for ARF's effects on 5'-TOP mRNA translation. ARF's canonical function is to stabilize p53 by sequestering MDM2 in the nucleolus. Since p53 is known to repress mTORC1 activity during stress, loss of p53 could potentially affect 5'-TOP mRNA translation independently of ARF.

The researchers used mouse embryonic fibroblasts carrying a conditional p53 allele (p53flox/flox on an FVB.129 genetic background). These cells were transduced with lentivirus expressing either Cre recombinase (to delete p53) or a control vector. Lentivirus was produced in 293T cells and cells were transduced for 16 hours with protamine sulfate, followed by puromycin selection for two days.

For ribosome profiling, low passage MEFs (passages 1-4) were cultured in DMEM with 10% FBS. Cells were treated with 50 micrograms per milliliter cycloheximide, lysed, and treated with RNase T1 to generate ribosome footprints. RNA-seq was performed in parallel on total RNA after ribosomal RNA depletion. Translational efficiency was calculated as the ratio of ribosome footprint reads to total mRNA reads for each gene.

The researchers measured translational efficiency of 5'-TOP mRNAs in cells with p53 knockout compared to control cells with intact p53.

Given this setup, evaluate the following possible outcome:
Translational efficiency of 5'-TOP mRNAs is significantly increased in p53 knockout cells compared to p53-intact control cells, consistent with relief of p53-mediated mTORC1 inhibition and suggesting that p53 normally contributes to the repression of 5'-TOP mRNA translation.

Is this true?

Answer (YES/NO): YES